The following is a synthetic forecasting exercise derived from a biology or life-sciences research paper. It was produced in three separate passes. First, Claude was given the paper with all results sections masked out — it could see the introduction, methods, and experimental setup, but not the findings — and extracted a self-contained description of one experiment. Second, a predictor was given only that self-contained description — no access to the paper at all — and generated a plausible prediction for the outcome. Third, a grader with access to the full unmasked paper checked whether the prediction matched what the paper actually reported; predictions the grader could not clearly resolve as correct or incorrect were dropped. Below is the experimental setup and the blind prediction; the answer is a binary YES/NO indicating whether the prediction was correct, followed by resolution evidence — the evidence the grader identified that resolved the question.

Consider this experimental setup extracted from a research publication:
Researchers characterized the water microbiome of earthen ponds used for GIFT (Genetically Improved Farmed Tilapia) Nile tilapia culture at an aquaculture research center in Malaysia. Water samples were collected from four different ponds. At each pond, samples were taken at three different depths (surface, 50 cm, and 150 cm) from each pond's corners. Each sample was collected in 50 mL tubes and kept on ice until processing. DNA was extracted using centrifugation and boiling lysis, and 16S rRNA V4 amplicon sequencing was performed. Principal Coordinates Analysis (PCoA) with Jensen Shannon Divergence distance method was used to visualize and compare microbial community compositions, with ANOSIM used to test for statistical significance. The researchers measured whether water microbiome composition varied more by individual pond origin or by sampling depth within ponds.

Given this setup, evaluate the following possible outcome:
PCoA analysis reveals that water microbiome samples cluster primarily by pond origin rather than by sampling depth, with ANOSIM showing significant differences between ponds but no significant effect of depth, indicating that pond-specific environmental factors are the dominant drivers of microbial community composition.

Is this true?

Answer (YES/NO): YES